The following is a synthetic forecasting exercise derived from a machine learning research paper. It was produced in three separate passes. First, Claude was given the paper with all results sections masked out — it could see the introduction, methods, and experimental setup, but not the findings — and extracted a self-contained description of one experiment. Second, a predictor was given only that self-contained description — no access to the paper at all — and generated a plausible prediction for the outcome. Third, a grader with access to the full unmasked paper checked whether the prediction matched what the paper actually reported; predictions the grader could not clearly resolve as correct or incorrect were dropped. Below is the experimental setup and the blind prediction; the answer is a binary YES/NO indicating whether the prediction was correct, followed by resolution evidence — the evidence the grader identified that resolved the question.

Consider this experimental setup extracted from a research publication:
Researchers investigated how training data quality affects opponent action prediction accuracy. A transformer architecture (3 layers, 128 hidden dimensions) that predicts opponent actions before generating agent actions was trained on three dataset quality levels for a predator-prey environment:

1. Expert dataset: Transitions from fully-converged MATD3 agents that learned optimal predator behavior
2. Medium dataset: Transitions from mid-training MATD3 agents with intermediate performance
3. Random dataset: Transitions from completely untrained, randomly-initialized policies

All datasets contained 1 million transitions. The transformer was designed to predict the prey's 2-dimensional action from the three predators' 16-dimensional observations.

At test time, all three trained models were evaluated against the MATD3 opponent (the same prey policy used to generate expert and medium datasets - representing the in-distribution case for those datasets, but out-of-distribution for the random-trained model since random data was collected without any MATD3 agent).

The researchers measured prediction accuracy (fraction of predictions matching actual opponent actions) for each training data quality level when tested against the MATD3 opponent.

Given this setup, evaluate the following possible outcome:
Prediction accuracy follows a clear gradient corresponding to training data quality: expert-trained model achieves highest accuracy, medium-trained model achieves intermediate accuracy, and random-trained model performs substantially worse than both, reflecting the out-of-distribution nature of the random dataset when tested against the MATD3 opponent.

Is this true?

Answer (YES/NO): NO